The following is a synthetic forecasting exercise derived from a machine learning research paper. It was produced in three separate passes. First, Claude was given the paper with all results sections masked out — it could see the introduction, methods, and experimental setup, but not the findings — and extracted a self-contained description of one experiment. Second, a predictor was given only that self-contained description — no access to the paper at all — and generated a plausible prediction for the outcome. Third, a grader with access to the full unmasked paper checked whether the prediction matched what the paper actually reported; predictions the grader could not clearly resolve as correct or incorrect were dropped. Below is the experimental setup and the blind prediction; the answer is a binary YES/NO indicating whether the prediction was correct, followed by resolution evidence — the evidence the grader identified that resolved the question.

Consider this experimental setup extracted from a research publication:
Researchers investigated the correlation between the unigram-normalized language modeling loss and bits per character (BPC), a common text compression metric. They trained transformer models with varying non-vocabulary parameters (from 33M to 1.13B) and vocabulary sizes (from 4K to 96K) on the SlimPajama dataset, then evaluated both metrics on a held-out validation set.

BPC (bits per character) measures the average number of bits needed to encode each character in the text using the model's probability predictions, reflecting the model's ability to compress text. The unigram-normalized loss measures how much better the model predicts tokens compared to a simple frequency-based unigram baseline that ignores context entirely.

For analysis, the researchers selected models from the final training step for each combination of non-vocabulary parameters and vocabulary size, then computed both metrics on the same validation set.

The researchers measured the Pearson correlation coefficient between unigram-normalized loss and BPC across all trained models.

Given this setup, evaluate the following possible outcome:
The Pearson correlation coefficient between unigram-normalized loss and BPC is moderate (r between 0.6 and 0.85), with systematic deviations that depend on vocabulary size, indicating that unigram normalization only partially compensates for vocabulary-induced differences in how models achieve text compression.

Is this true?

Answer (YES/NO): NO